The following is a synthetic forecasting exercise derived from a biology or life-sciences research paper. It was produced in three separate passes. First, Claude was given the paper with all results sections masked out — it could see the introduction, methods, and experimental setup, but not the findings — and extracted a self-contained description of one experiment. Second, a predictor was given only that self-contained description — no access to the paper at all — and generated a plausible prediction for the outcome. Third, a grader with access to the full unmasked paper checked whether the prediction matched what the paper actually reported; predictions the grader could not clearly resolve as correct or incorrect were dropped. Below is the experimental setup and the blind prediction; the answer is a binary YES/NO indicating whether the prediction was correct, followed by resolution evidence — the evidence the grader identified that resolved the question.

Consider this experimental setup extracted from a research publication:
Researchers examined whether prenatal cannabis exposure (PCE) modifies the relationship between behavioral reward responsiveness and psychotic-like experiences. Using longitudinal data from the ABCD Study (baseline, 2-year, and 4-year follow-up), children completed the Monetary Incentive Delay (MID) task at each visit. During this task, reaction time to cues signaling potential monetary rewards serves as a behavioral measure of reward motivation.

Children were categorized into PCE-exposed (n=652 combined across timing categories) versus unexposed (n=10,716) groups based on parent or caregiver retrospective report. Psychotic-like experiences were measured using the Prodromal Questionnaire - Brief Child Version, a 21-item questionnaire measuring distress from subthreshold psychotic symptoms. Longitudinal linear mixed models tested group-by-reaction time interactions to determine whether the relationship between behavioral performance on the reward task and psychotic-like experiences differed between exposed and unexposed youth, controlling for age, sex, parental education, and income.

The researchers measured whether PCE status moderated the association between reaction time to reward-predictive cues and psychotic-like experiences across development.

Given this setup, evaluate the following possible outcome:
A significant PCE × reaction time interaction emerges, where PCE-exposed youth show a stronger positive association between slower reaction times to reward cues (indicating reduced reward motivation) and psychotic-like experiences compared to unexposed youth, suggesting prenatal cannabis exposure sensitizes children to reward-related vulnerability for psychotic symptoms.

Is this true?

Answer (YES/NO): NO